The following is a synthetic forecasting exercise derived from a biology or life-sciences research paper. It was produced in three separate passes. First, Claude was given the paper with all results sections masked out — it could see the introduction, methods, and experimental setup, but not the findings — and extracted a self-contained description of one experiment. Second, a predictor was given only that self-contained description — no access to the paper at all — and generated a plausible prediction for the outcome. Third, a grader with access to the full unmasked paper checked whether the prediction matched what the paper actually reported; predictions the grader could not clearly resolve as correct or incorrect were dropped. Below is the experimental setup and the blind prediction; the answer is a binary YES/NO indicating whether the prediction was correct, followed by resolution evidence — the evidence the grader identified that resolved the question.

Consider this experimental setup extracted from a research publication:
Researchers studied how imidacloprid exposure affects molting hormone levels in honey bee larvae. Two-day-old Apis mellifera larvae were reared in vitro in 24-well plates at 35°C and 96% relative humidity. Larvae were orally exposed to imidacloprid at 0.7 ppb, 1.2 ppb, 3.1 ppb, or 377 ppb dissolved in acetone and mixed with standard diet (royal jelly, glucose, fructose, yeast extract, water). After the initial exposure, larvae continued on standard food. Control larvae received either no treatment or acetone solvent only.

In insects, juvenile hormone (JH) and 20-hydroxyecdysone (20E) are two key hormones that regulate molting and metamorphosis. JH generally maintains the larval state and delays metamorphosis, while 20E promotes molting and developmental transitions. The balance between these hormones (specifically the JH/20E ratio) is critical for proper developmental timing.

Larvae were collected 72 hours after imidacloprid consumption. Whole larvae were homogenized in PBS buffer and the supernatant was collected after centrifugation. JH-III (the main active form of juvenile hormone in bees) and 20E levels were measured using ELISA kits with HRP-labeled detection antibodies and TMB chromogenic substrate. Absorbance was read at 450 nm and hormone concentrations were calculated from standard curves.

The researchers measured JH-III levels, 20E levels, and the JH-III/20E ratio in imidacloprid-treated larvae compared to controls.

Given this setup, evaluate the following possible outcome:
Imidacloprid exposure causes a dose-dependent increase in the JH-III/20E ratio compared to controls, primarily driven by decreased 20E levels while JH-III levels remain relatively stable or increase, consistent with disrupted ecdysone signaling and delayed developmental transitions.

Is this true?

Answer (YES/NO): NO